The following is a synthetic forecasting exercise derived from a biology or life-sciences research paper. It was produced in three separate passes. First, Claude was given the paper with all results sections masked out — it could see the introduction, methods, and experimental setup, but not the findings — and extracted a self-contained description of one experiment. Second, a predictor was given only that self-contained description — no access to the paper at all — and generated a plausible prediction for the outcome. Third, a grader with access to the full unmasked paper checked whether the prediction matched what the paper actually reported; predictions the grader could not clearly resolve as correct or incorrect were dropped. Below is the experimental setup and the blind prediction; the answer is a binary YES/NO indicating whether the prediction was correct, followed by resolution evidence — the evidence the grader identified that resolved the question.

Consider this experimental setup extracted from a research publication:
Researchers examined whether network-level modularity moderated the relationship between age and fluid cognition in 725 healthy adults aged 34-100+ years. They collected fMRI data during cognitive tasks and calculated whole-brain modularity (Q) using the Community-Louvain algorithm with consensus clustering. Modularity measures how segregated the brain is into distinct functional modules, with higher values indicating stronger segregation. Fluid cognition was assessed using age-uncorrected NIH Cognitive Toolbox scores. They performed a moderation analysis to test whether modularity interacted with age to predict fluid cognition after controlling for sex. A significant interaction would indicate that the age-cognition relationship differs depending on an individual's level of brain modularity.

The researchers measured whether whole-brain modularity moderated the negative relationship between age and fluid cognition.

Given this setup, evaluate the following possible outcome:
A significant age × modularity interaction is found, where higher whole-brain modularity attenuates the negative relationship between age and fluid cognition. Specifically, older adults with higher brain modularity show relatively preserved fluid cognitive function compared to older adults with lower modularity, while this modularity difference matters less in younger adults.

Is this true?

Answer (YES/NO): NO